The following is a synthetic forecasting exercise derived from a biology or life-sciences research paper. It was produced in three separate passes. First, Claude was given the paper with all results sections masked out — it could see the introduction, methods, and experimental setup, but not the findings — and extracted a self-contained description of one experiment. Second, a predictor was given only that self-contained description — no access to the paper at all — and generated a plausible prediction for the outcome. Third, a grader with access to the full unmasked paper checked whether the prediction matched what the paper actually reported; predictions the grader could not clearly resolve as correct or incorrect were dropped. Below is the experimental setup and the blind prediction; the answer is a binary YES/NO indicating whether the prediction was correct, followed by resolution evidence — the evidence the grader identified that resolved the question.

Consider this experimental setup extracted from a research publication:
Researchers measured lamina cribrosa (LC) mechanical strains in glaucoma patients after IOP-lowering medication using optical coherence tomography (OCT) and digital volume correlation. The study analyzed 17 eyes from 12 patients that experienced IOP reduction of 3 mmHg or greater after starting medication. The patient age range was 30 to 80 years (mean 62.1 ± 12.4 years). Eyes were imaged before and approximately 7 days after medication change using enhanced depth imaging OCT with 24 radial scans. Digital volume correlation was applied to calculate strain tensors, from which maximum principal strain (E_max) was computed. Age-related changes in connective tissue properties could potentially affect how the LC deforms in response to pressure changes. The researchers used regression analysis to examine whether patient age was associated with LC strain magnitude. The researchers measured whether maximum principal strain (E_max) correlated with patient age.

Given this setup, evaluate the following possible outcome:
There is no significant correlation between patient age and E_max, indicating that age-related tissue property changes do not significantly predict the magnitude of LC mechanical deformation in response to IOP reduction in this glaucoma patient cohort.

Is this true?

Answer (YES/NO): YES